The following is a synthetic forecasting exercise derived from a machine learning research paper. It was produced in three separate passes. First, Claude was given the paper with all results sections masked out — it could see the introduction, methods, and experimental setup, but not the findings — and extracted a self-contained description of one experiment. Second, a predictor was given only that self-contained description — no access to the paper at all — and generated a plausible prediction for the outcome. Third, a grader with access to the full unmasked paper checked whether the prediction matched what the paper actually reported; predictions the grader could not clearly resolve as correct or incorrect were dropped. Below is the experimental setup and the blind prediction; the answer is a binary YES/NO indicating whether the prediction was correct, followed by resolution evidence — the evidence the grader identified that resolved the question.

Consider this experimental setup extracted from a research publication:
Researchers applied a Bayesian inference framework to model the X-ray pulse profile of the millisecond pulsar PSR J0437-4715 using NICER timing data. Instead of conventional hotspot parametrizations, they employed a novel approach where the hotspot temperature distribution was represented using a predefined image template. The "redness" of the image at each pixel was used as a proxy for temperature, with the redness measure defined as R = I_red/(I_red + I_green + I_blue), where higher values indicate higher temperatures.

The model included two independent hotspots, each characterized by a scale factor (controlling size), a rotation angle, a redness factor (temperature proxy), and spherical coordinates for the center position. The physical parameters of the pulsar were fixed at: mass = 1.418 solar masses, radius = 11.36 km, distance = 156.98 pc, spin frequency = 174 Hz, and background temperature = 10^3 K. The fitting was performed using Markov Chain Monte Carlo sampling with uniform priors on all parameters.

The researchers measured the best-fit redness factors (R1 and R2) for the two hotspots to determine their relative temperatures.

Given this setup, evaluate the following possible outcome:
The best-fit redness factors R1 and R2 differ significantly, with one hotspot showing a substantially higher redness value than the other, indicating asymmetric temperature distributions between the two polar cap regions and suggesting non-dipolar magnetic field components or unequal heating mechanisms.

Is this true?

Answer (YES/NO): YES